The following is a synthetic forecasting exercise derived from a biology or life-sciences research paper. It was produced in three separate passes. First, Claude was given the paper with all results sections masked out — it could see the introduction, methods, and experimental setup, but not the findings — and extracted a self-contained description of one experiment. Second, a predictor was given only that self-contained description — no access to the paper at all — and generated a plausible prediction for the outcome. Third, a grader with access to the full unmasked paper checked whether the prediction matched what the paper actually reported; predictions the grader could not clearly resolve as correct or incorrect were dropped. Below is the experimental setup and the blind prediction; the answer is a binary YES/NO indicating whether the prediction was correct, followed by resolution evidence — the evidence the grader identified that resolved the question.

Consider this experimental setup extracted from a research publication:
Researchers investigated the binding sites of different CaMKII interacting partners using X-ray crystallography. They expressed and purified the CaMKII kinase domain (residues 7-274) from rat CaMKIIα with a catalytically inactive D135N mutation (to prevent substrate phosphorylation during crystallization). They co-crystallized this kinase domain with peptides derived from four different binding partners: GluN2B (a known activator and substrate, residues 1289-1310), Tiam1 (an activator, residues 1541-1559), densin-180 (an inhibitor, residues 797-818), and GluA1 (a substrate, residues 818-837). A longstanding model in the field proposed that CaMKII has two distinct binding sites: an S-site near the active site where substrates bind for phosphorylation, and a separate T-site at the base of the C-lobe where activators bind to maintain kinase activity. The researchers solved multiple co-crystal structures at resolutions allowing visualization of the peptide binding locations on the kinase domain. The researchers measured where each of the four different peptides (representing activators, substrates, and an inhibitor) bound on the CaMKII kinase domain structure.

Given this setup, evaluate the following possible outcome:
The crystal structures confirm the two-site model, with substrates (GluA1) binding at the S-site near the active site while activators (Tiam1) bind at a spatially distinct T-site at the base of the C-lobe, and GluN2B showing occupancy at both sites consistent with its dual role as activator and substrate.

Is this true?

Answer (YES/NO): NO